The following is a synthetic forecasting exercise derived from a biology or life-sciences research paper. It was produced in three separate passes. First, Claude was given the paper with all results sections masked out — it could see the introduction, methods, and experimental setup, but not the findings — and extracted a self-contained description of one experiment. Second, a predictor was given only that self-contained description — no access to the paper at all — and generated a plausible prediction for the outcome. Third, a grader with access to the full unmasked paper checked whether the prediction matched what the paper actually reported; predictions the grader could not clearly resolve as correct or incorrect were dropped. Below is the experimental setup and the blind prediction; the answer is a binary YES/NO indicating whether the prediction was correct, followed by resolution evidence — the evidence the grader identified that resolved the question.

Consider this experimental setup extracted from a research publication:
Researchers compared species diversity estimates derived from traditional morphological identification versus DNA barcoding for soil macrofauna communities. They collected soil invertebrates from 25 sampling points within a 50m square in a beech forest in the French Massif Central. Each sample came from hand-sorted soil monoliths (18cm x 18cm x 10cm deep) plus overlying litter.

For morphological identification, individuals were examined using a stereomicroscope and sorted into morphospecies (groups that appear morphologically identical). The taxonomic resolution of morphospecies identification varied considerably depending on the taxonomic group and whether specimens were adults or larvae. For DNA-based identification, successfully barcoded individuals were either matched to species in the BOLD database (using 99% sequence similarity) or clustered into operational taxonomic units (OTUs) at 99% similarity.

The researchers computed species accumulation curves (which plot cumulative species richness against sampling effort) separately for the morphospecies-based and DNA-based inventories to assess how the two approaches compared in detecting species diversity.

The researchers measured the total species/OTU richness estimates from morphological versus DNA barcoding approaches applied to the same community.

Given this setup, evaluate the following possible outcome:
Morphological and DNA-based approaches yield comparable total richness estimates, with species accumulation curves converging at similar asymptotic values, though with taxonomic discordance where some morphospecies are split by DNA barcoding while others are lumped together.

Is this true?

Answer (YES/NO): NO